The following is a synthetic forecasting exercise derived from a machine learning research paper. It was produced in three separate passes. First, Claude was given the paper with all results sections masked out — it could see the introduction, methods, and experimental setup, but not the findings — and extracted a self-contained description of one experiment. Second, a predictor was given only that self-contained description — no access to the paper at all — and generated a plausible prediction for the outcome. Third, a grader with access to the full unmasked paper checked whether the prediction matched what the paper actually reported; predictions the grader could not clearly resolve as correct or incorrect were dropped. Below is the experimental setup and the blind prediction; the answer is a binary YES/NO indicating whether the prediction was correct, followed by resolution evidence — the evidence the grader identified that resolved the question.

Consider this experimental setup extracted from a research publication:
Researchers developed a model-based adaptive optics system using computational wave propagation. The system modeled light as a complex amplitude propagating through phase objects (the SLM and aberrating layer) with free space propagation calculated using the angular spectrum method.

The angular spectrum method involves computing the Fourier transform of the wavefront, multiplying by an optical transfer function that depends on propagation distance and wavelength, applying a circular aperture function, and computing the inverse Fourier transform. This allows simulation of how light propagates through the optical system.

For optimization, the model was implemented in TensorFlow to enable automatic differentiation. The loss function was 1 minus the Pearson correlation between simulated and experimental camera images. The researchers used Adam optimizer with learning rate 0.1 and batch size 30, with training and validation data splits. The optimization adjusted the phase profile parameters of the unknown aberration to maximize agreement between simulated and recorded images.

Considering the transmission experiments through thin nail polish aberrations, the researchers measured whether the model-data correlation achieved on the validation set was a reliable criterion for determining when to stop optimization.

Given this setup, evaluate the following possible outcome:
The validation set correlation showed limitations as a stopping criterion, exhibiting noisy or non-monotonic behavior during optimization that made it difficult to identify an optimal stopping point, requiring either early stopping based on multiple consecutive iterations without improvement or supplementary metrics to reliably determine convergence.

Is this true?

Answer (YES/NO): NO